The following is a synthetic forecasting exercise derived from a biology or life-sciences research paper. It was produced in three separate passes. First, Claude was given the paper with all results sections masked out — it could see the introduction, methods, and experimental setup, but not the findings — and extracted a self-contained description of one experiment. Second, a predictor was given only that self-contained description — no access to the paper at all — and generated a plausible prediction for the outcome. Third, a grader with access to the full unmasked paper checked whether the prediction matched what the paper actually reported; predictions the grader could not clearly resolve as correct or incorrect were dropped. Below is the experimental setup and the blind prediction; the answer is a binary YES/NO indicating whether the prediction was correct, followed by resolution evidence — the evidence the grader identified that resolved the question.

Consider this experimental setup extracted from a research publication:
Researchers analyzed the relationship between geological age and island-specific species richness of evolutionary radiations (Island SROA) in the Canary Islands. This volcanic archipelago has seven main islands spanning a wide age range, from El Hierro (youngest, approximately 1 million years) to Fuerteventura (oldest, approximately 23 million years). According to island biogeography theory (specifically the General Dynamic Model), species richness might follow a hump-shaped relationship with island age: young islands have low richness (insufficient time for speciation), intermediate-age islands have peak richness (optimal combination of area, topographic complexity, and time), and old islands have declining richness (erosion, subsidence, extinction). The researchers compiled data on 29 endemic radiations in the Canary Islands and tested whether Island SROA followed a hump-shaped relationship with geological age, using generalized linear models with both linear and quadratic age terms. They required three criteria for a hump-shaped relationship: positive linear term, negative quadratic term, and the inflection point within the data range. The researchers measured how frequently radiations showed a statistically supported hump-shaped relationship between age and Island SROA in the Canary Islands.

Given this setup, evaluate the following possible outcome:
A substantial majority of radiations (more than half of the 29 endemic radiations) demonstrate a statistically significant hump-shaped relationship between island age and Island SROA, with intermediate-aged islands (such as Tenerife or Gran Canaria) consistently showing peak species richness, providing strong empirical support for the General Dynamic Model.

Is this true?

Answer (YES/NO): NO